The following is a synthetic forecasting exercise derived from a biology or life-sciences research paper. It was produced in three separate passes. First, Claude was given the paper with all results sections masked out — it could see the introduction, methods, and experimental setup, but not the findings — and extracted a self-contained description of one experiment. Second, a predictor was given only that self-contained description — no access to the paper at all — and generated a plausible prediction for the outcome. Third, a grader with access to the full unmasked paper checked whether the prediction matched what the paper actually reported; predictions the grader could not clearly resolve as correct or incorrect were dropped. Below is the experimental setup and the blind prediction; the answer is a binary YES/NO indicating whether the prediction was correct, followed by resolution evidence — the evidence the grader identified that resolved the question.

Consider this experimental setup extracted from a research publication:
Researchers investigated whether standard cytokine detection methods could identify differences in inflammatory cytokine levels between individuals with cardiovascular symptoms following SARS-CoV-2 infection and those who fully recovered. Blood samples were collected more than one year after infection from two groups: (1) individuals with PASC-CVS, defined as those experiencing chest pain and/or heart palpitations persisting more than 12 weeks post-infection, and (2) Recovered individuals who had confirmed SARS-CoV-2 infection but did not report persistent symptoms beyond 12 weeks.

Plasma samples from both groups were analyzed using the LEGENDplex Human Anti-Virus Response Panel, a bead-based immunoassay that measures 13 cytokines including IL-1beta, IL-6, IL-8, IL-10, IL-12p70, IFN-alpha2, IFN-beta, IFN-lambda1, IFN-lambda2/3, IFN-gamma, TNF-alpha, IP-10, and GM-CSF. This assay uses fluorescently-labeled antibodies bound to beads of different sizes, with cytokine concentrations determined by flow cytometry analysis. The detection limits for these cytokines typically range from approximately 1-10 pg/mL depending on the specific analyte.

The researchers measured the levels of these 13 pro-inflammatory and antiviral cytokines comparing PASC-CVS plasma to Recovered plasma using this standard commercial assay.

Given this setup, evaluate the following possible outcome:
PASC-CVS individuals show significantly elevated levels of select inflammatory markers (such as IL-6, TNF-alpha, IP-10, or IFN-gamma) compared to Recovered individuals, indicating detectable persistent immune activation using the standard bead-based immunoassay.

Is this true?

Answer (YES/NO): NO